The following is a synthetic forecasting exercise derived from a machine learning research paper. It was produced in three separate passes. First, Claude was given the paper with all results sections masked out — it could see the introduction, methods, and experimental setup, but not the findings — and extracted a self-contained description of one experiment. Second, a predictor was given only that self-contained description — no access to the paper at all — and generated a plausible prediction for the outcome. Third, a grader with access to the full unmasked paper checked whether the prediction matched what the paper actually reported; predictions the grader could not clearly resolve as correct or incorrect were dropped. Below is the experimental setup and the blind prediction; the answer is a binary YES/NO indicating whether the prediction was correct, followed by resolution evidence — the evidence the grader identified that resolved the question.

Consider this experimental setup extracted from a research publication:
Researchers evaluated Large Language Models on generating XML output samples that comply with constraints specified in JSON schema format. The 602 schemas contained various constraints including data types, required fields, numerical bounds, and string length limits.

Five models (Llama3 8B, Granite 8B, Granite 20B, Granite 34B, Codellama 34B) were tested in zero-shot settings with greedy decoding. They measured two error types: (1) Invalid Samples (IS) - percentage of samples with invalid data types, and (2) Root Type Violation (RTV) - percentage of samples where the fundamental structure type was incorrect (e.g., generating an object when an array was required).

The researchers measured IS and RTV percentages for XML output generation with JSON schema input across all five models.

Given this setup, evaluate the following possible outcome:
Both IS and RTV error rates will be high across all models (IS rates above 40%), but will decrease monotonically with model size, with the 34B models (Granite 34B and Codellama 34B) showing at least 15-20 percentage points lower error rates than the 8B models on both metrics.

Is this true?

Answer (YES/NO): NO